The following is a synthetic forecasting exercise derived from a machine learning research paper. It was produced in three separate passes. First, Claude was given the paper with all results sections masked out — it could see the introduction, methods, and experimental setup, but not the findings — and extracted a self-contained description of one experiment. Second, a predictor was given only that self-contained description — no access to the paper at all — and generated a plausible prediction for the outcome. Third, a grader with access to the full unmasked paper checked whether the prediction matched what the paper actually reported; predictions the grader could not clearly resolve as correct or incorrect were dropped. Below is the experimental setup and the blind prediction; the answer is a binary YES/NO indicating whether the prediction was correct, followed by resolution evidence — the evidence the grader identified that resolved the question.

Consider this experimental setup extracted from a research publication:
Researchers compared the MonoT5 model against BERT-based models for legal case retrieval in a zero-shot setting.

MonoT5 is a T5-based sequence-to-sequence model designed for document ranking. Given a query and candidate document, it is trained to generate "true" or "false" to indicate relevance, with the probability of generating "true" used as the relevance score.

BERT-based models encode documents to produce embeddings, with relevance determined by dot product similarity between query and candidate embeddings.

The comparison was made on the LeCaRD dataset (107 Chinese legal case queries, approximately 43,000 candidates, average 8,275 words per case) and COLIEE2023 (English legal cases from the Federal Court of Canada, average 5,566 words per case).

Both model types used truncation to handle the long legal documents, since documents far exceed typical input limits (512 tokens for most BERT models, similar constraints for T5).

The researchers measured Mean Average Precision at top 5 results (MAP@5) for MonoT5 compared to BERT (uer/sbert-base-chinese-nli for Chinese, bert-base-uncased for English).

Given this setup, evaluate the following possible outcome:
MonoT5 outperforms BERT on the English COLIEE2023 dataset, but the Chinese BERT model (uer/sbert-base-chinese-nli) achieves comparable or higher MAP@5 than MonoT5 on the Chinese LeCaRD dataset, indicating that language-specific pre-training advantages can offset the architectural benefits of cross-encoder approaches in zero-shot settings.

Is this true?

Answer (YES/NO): NO